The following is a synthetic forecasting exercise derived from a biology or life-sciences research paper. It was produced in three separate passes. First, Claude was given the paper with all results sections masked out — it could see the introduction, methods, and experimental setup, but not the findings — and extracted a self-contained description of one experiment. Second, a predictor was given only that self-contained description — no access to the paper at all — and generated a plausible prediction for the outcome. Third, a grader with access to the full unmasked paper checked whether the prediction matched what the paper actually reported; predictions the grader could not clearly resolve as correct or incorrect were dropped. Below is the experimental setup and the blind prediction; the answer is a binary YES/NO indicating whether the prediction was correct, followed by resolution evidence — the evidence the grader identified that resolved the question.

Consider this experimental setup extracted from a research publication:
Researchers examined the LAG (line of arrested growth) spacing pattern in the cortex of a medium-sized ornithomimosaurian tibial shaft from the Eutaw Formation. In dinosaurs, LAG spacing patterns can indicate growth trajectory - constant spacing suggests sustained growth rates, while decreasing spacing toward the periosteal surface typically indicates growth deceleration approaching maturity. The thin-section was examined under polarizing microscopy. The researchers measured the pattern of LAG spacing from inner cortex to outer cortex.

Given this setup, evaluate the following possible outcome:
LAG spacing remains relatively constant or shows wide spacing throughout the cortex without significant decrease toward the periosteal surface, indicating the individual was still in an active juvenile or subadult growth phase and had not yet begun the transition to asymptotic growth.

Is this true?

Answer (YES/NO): NO